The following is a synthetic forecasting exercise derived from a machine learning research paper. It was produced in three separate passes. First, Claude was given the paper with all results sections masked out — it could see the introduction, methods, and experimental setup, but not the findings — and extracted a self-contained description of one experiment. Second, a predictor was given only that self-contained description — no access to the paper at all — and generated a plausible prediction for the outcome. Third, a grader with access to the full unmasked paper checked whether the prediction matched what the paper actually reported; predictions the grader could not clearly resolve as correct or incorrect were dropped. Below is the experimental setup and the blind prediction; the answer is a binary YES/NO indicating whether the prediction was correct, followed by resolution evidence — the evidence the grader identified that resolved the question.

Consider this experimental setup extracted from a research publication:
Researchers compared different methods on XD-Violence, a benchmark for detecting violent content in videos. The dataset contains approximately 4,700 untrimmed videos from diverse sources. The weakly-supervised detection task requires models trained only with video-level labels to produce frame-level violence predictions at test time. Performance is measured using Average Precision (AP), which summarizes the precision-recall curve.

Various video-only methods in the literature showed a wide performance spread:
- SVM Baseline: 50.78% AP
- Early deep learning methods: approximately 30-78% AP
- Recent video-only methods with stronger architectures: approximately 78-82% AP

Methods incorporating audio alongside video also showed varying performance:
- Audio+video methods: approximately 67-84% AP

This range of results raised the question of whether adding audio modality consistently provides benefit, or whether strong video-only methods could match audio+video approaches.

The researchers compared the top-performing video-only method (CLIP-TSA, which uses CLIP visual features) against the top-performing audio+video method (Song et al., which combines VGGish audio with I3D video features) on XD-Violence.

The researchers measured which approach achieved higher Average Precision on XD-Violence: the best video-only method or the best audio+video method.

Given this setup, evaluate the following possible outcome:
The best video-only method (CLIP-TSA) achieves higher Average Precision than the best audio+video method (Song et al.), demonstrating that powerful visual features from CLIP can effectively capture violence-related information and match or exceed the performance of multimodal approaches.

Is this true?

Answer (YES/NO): NO